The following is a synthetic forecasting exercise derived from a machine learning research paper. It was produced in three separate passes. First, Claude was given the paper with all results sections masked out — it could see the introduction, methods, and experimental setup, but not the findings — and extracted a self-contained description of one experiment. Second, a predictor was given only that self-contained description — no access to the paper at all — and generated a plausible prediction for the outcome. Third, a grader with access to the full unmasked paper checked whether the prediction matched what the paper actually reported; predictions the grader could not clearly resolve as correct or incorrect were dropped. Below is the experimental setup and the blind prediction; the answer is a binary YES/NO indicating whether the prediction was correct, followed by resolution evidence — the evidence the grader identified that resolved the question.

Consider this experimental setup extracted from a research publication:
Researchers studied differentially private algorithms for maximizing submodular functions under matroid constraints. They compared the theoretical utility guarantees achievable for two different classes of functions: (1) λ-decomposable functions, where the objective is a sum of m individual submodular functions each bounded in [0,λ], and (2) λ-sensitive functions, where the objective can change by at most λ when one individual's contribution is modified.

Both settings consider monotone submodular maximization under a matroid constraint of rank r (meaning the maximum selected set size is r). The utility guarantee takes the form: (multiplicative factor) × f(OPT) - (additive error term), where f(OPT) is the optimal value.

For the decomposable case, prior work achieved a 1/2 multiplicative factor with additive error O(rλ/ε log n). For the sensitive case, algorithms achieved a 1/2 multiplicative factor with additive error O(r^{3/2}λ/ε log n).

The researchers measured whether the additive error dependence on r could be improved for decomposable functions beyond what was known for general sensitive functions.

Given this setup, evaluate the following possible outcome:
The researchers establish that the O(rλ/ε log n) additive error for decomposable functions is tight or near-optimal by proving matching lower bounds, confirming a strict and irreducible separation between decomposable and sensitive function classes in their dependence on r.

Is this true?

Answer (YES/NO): NO